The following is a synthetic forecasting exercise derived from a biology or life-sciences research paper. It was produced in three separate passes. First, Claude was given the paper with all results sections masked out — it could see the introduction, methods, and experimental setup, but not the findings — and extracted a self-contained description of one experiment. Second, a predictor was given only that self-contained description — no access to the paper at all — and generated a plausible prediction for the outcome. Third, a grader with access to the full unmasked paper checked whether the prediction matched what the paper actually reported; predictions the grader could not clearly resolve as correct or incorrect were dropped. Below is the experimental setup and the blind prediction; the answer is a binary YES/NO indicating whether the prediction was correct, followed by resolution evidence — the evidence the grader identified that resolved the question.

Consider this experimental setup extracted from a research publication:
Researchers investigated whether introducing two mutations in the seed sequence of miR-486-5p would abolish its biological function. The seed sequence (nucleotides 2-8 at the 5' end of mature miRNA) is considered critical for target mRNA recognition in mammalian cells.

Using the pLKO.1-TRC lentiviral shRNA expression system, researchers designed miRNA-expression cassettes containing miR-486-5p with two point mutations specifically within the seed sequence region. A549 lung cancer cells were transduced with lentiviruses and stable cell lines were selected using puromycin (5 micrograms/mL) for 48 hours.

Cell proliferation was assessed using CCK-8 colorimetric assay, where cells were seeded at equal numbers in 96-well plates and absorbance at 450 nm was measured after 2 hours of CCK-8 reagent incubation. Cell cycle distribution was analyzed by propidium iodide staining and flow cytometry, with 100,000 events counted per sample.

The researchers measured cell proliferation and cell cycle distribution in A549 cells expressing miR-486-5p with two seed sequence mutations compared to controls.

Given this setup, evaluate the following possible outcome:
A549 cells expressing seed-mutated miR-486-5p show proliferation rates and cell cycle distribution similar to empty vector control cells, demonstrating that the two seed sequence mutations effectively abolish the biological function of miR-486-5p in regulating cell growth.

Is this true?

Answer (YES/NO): YES